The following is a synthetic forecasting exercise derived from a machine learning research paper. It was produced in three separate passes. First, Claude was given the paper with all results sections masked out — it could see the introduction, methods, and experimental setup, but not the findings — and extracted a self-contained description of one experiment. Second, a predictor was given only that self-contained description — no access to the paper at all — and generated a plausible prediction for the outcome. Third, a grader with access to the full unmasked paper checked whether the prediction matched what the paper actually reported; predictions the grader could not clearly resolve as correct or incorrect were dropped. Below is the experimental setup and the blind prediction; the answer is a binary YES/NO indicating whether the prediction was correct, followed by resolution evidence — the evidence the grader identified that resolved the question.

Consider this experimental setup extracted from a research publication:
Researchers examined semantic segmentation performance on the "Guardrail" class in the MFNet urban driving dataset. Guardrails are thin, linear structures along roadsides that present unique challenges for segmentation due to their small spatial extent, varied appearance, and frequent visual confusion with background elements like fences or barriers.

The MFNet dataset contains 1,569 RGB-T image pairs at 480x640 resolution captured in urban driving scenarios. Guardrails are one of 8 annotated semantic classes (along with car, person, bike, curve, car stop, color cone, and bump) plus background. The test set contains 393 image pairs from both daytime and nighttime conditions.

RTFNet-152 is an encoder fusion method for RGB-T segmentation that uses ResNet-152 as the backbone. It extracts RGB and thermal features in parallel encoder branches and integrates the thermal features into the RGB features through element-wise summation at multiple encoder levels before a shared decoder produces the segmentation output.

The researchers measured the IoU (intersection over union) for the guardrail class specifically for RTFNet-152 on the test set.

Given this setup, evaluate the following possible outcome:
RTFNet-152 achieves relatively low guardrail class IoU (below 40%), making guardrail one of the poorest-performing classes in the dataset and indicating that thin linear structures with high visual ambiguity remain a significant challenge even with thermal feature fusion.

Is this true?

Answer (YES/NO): NO